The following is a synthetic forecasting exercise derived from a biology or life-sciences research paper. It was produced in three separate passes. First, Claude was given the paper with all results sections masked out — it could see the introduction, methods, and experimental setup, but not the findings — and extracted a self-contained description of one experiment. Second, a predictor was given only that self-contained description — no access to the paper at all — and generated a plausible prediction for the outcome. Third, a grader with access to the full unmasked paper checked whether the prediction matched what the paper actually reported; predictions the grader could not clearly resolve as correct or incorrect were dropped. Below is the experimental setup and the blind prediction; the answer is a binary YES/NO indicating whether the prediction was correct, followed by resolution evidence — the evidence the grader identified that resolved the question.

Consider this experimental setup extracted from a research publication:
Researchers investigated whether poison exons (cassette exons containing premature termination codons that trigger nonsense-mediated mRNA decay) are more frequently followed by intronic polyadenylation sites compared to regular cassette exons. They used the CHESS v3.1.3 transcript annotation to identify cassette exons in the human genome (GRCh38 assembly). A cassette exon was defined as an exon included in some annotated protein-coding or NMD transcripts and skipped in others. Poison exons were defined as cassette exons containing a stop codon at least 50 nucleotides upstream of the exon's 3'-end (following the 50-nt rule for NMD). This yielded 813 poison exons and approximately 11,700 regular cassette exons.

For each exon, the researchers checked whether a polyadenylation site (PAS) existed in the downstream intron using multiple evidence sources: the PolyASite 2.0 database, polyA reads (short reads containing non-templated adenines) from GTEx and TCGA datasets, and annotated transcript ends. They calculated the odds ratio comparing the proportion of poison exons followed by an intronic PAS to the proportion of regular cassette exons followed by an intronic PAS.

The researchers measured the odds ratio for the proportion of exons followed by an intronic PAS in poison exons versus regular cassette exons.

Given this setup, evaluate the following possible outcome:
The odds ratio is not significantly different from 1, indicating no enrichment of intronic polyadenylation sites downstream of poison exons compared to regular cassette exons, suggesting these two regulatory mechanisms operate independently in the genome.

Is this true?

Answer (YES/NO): NO